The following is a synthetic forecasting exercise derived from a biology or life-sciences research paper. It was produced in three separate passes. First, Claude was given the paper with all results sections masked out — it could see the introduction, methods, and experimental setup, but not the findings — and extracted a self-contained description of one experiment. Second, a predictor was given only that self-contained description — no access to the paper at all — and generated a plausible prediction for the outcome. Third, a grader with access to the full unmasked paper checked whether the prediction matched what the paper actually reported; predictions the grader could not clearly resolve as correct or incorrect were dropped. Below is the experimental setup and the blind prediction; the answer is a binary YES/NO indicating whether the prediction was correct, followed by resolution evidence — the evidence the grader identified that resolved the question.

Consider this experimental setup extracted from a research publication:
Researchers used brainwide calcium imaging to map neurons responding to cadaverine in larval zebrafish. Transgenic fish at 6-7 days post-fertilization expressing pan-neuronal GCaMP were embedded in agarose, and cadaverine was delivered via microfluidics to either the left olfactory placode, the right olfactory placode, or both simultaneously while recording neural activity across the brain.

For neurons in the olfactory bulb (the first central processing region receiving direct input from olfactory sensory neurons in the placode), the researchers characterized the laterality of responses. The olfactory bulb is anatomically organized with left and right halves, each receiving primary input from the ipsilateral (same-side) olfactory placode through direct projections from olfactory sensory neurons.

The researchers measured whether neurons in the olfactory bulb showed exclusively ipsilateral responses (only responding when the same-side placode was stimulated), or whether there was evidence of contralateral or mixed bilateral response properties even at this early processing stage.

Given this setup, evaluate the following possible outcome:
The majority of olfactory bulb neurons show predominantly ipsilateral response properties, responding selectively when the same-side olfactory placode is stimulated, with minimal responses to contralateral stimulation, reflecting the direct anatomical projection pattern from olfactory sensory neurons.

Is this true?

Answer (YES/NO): NO